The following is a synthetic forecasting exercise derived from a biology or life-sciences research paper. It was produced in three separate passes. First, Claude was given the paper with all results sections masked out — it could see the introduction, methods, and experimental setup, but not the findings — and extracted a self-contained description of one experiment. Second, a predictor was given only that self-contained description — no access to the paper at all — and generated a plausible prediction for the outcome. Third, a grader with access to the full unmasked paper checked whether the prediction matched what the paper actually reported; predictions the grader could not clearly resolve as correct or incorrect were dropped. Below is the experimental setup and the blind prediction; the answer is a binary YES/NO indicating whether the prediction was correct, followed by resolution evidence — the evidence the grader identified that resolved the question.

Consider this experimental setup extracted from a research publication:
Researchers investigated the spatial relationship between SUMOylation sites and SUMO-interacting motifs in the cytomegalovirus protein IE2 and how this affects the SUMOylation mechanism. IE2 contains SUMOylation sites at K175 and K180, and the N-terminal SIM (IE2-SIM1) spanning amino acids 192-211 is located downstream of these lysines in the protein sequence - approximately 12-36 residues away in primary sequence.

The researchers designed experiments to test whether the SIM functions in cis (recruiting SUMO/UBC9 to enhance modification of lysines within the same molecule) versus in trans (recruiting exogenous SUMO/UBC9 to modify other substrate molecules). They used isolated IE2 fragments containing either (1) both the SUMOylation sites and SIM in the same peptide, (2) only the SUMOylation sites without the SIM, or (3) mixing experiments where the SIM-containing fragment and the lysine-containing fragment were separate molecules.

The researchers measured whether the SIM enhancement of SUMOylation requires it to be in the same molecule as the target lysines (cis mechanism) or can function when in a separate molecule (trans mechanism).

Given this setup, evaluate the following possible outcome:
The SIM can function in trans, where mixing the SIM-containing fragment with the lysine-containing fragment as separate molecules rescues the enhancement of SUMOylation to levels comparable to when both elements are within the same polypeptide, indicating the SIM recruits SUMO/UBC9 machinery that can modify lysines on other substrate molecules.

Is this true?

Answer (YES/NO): NO